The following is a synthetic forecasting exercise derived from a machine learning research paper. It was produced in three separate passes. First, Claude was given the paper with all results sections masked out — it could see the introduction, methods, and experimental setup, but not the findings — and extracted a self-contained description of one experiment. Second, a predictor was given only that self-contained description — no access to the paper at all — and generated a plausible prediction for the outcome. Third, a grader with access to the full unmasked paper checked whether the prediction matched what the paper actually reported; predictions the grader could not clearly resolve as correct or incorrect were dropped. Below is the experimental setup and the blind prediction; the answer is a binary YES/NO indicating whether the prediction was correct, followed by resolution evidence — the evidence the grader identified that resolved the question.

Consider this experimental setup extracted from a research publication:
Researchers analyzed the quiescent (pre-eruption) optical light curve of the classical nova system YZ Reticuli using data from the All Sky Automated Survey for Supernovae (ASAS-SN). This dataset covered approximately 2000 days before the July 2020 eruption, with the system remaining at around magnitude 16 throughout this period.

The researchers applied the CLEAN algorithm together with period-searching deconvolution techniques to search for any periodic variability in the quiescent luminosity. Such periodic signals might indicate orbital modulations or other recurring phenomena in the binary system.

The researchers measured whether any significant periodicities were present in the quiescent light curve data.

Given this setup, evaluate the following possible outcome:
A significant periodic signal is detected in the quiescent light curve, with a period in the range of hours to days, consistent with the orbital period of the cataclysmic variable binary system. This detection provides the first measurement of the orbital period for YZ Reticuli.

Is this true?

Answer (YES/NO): NO